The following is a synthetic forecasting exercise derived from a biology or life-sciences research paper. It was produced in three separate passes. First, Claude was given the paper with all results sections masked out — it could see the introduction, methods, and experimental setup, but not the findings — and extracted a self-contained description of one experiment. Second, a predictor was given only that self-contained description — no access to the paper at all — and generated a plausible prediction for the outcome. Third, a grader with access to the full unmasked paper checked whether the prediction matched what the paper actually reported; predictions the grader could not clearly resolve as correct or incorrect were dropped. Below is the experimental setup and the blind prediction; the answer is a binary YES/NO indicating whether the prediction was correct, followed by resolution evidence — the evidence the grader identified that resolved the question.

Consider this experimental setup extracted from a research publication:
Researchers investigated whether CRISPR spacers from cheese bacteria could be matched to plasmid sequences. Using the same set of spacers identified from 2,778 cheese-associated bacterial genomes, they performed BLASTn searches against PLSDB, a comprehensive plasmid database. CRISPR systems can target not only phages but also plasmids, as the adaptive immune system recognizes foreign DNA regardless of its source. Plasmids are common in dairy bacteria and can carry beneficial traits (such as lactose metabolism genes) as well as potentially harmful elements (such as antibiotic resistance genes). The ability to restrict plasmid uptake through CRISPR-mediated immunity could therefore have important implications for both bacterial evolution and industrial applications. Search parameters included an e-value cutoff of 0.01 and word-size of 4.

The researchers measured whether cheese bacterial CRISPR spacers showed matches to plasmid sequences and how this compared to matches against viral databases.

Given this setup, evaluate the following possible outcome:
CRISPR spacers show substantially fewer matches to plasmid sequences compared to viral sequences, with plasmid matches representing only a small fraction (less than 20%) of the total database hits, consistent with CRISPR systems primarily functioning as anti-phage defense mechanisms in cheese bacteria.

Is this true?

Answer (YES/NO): YES